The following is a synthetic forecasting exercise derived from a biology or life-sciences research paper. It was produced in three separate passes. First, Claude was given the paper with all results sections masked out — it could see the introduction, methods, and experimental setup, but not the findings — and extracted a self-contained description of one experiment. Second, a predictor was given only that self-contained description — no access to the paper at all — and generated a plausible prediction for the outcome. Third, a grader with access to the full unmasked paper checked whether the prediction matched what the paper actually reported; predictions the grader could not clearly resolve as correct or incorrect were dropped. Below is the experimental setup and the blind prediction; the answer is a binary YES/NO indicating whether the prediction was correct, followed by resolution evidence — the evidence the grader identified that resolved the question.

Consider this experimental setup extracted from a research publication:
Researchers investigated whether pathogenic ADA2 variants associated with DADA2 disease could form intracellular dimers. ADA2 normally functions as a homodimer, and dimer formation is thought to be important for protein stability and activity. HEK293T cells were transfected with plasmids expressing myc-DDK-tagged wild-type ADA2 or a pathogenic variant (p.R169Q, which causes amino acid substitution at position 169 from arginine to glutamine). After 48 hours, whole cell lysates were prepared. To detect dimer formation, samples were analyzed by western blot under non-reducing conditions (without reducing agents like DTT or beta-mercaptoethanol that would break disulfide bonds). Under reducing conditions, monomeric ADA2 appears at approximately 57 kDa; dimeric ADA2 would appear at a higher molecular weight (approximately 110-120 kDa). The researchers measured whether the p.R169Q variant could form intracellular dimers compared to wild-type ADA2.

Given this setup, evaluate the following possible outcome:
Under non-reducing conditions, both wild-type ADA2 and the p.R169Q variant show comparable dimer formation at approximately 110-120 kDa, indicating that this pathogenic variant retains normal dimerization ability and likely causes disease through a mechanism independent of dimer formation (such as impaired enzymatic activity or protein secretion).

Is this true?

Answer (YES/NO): NO